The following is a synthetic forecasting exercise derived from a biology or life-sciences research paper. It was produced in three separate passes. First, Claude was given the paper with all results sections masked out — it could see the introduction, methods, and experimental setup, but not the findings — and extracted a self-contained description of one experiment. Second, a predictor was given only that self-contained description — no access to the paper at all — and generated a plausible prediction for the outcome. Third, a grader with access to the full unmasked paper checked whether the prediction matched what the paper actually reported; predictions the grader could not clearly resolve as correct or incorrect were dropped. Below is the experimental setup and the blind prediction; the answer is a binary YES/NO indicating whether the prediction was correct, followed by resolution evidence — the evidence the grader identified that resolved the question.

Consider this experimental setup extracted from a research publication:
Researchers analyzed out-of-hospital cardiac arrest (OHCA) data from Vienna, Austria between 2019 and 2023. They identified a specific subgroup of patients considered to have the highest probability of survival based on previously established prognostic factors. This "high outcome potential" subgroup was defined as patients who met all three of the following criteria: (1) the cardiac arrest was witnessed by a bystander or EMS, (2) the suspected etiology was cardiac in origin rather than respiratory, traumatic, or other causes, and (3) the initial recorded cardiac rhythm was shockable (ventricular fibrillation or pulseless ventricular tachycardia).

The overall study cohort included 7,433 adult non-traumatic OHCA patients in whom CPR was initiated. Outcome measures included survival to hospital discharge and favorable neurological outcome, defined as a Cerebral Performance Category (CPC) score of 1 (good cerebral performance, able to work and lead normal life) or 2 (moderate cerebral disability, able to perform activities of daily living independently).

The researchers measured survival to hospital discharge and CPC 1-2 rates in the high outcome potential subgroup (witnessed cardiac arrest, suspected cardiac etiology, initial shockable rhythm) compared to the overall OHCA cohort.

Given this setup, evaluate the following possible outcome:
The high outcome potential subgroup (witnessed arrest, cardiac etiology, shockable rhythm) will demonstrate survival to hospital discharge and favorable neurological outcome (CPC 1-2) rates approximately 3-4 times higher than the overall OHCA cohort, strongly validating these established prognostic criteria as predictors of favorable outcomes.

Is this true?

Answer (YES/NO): YES